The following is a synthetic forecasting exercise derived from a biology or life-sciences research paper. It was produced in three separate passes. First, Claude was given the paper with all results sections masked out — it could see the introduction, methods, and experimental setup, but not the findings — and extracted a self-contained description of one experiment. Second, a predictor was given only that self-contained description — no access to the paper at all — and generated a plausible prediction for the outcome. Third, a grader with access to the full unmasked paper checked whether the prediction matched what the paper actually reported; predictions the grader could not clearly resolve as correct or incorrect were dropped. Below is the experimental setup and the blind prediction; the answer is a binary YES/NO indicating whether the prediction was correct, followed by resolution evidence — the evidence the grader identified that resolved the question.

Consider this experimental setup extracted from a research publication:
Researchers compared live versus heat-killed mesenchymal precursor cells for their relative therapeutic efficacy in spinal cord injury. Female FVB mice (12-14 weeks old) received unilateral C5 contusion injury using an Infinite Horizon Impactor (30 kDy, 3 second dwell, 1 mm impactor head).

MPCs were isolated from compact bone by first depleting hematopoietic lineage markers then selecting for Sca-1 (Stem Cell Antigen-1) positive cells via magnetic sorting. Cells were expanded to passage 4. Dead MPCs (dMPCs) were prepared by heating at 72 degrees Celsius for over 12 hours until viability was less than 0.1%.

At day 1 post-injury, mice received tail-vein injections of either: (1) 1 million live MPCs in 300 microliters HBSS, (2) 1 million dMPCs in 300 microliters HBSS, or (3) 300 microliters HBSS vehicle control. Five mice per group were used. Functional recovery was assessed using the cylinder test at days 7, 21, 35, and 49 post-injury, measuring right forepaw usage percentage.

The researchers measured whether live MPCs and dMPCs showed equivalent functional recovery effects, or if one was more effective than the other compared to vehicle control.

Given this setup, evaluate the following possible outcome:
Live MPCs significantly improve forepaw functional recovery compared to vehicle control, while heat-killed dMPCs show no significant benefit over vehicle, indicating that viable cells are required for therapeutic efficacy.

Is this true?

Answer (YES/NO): NO